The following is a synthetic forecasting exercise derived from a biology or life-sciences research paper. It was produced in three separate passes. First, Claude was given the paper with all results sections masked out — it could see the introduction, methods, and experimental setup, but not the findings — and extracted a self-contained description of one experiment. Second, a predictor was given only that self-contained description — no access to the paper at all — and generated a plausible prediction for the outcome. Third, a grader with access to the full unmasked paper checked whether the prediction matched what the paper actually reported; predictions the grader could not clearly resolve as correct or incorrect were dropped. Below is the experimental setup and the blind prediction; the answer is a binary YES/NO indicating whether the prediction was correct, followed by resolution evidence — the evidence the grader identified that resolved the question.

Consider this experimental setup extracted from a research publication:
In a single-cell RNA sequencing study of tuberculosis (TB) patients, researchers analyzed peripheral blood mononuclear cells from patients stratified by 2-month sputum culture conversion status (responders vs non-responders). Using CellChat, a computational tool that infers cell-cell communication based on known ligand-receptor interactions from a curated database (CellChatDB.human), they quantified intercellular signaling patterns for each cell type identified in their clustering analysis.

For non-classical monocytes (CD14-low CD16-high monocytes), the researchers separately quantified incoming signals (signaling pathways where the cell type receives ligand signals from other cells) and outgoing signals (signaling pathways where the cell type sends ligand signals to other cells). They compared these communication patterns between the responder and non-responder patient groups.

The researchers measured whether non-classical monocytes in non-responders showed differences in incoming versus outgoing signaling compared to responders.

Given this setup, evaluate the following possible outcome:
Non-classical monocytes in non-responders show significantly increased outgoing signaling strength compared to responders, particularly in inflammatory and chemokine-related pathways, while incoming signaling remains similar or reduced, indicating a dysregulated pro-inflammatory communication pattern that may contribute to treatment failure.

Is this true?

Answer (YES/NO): NO